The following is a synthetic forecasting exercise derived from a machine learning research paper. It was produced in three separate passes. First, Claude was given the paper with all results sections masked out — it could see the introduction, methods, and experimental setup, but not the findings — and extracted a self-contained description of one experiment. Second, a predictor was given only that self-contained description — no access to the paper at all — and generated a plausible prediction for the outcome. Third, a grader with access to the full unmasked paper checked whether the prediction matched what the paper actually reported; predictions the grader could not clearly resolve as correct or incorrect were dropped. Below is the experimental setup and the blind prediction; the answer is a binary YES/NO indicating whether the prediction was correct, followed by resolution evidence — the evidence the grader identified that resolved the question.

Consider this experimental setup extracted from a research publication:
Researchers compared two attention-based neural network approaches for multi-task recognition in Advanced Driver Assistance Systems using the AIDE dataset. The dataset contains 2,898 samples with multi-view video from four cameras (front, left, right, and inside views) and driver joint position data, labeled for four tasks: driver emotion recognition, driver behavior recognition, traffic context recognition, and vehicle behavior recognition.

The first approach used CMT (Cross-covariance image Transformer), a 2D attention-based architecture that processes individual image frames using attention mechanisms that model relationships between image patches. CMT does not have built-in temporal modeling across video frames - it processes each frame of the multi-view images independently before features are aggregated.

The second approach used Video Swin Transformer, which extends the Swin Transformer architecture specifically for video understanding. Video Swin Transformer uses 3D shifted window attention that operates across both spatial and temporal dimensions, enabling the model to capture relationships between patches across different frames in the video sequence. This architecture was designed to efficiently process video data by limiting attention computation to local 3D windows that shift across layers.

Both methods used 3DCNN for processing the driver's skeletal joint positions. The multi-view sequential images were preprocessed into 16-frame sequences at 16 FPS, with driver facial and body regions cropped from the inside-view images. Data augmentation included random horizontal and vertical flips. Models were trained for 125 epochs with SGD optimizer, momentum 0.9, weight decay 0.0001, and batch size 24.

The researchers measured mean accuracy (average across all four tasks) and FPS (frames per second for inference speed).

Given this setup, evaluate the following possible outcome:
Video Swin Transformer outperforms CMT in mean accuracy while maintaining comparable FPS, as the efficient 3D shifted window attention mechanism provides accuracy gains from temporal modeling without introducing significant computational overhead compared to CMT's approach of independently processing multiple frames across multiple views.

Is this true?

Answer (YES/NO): NO